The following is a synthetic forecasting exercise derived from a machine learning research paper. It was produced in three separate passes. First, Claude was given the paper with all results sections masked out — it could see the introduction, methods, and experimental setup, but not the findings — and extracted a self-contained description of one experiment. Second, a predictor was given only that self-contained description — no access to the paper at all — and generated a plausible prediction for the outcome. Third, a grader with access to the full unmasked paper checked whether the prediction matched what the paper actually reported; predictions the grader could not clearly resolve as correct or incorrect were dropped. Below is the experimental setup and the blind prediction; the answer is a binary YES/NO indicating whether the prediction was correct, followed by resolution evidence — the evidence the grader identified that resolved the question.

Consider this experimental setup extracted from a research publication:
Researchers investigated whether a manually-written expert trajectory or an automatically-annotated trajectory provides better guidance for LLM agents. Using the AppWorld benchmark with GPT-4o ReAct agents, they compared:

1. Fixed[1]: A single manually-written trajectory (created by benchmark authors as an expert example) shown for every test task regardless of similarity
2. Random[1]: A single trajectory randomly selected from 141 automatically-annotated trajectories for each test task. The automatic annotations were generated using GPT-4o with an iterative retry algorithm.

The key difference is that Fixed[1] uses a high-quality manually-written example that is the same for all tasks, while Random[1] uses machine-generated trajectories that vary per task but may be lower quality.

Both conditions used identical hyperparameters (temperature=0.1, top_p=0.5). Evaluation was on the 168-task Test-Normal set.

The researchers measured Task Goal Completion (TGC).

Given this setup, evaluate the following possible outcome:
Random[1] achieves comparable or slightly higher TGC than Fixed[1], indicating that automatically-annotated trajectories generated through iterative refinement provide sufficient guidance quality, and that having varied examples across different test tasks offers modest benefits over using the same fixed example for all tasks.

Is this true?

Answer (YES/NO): NO